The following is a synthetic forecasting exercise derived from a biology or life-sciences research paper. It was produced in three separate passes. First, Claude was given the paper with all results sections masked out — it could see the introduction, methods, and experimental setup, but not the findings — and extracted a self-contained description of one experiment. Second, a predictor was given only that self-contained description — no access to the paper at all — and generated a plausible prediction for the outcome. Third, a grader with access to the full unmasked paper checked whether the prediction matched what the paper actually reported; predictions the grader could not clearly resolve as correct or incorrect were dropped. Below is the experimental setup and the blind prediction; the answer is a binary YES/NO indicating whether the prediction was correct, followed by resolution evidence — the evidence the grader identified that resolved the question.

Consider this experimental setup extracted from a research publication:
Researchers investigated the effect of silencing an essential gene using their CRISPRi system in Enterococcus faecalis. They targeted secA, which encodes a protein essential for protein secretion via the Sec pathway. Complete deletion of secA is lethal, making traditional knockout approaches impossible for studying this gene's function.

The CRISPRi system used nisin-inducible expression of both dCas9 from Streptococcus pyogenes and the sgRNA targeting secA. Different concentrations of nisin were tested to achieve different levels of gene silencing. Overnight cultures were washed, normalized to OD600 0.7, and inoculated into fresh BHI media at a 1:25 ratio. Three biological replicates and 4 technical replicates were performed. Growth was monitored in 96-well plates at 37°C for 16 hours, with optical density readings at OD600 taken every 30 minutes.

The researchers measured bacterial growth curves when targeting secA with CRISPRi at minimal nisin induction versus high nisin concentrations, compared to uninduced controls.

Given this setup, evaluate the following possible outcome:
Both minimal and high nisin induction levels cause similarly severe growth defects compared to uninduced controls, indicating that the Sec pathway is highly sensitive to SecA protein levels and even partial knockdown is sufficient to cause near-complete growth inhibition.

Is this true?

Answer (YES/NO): NO